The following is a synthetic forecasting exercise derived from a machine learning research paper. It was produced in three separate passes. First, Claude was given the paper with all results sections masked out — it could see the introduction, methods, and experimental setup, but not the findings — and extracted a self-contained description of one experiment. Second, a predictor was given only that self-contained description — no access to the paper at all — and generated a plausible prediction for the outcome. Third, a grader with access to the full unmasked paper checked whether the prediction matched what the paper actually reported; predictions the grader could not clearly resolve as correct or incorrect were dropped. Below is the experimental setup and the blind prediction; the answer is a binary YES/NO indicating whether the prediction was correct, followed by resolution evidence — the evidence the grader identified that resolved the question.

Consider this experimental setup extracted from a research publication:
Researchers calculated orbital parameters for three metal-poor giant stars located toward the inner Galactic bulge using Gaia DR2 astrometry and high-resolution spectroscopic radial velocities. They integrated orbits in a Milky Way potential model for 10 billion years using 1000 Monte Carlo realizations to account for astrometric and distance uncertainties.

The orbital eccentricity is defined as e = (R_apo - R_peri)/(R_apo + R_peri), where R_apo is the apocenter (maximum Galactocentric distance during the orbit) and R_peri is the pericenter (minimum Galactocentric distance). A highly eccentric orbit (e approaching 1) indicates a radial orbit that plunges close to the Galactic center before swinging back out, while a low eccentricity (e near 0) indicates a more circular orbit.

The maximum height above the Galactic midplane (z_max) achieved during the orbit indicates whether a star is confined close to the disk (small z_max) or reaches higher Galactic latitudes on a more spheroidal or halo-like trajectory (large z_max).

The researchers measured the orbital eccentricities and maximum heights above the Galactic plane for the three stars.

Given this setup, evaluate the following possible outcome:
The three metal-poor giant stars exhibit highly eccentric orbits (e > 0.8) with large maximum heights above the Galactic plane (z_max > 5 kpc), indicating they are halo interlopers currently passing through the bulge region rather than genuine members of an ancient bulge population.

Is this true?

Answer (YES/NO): NO